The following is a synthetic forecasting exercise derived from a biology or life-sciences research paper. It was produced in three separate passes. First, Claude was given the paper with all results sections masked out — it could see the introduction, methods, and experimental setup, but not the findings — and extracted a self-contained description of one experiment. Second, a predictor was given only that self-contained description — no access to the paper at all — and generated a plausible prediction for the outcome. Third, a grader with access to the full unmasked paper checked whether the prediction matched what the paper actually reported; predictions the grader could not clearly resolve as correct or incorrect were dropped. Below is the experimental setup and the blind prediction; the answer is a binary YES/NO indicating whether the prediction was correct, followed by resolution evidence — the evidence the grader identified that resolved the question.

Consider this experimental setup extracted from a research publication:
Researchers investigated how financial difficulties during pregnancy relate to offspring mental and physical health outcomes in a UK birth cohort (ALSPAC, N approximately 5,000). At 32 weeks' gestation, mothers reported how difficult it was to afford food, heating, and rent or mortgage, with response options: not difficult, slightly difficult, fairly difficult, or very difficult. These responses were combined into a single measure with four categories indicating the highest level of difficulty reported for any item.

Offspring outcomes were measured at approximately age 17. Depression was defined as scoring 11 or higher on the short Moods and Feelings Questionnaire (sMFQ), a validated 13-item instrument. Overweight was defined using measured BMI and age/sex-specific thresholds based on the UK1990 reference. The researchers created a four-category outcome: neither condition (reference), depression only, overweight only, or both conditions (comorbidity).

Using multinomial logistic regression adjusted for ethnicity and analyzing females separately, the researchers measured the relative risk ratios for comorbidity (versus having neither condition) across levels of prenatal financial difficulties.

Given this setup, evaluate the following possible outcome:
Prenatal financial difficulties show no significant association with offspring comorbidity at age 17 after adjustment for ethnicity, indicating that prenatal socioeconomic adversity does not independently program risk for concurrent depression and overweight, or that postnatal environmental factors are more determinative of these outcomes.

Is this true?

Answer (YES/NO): NO